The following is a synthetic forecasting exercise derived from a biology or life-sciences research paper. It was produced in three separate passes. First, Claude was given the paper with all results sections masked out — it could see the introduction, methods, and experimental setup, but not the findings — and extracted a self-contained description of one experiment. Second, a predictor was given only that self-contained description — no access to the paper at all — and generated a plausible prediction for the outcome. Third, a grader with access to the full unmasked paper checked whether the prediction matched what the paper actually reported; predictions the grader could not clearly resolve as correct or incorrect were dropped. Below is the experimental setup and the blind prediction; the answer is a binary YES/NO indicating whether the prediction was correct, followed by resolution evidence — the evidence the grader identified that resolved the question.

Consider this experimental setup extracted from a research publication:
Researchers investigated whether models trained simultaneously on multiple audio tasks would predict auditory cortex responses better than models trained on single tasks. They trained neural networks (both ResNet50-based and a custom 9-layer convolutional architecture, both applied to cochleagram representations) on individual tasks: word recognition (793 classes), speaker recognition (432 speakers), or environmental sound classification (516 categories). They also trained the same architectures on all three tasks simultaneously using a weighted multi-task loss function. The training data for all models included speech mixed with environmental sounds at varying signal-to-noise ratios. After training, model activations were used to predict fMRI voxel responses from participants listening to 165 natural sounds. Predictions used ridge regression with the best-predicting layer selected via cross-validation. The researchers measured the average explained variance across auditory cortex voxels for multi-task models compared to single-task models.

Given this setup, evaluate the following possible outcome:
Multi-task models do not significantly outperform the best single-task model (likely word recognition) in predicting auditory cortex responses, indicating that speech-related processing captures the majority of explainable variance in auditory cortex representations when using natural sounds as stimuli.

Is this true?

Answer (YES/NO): NO